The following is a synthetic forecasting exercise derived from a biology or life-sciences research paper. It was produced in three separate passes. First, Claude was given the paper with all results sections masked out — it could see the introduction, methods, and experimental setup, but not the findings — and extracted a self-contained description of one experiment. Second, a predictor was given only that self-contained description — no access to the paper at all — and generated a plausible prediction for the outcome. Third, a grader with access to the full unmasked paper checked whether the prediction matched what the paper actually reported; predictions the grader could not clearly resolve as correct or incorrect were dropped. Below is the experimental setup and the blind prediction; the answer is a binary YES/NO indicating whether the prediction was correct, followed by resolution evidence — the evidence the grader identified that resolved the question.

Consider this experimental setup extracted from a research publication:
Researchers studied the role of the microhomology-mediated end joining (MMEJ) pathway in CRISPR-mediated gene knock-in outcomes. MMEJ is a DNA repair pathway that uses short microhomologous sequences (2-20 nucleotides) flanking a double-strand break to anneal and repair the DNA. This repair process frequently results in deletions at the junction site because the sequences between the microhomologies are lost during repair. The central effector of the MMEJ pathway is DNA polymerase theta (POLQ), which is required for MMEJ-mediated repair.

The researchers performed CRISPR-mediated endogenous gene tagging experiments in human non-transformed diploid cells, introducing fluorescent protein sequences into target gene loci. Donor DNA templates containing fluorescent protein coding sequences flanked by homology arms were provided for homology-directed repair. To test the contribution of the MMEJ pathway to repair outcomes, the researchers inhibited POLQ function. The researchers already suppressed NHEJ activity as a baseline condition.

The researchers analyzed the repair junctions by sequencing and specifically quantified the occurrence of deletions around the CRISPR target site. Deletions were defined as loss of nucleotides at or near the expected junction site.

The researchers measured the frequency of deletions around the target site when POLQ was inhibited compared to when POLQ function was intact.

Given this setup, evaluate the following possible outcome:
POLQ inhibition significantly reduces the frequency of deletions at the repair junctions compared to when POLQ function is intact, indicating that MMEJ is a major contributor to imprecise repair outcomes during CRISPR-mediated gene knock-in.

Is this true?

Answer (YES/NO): YES